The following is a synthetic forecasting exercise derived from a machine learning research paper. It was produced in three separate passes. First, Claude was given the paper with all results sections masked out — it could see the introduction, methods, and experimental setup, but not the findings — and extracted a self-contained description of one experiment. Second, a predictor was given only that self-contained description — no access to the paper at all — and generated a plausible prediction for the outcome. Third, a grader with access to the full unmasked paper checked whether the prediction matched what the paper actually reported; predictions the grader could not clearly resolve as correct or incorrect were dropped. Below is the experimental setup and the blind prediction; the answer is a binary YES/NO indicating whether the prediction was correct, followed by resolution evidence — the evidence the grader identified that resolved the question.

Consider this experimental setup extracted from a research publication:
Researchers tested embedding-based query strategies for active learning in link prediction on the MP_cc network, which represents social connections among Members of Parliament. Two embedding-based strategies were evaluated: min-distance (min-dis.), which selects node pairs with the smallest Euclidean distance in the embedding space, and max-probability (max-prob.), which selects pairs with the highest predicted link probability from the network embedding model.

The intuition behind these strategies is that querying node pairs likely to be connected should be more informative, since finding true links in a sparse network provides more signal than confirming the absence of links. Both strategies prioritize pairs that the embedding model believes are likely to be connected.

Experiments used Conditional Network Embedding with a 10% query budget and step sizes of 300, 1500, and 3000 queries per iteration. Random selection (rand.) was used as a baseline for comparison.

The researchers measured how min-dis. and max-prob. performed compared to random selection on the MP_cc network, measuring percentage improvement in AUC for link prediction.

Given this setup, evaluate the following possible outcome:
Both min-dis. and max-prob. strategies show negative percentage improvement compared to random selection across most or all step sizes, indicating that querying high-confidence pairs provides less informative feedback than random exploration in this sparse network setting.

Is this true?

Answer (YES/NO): NO